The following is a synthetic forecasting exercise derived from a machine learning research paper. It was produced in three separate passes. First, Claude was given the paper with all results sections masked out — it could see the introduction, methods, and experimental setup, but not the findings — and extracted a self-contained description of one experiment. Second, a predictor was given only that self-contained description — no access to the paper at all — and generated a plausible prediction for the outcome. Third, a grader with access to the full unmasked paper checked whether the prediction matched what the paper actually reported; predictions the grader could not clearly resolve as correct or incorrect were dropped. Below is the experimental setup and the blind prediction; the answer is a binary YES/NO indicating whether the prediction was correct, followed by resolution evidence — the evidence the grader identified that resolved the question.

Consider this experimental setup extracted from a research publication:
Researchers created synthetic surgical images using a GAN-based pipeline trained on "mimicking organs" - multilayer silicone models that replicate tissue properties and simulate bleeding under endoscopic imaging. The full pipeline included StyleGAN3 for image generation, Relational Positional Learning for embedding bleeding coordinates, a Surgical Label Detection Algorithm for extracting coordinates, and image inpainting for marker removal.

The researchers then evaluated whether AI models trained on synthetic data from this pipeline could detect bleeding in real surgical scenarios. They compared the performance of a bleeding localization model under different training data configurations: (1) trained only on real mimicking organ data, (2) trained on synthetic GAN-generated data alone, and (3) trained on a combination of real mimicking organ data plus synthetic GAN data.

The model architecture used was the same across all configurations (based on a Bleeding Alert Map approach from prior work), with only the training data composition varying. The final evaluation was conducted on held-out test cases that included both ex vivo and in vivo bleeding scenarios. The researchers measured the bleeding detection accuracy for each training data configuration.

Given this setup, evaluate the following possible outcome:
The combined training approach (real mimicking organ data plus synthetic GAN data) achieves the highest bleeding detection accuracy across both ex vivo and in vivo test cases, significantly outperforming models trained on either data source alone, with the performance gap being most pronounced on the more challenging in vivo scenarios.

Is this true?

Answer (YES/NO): NO